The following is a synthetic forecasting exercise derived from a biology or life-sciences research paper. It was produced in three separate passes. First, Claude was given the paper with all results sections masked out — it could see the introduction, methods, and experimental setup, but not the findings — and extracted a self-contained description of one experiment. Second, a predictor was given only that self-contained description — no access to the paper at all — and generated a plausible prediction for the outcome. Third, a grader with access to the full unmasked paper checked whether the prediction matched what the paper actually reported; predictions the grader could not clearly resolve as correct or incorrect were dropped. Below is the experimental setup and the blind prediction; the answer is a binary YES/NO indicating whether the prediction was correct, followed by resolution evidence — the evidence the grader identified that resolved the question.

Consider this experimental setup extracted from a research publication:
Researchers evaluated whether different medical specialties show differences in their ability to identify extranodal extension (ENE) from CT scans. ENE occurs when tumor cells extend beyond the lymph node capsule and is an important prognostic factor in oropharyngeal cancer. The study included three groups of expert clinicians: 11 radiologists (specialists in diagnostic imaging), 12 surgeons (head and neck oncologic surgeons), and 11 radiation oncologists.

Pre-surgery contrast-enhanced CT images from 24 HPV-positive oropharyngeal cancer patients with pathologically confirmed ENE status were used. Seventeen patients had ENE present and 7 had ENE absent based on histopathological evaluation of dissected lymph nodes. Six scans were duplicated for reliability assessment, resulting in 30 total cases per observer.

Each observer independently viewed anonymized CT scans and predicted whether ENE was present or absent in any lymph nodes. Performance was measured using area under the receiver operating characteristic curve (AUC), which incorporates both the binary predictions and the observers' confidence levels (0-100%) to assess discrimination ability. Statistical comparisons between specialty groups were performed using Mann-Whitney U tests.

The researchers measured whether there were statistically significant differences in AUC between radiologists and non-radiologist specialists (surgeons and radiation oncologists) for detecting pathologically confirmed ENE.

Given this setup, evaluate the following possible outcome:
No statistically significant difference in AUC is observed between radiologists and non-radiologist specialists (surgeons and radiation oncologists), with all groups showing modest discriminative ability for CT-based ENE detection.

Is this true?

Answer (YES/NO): YES